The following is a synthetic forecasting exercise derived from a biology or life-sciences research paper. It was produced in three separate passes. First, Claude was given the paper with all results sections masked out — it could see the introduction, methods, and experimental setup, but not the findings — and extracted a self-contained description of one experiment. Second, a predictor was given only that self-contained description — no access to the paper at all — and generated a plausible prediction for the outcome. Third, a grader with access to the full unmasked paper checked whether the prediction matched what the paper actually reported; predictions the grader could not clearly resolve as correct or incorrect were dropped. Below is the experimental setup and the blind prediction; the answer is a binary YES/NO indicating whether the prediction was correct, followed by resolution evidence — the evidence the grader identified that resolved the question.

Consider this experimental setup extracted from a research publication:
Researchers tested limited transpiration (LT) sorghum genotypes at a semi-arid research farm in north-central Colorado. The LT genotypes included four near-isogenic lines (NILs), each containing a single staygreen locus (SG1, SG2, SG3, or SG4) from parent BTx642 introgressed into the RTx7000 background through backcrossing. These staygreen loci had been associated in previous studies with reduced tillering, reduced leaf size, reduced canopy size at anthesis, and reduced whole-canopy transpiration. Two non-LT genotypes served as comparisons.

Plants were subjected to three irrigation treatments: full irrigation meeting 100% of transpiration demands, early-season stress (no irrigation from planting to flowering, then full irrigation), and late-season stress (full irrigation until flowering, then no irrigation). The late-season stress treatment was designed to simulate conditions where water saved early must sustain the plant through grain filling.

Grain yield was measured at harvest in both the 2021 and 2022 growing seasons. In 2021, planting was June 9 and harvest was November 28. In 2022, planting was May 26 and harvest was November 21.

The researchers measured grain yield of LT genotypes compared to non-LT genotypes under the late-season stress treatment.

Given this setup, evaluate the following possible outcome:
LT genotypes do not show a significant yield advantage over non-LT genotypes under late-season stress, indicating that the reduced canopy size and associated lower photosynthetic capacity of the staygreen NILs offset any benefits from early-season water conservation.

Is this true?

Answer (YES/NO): YES